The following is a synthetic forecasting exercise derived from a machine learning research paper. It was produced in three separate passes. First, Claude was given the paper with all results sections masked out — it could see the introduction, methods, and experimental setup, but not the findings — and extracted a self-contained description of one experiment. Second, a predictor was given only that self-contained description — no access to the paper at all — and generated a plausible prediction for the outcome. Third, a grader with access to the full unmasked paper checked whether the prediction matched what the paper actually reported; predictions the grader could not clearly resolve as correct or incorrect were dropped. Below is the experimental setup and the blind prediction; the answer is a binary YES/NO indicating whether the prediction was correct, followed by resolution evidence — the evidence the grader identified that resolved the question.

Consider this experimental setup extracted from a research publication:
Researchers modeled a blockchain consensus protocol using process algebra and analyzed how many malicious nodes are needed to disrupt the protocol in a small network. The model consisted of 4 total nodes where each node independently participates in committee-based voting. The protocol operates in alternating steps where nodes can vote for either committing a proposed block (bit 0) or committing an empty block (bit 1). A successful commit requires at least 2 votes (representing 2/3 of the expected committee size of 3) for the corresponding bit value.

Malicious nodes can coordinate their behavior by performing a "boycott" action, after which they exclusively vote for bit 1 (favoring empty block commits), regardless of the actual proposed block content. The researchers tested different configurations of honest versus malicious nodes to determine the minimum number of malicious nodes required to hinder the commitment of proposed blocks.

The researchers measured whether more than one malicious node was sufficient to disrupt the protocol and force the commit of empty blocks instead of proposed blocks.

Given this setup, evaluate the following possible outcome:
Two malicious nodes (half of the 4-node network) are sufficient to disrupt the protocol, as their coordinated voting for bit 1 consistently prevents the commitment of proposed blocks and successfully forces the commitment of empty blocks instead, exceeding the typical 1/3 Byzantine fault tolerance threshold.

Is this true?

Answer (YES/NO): YES